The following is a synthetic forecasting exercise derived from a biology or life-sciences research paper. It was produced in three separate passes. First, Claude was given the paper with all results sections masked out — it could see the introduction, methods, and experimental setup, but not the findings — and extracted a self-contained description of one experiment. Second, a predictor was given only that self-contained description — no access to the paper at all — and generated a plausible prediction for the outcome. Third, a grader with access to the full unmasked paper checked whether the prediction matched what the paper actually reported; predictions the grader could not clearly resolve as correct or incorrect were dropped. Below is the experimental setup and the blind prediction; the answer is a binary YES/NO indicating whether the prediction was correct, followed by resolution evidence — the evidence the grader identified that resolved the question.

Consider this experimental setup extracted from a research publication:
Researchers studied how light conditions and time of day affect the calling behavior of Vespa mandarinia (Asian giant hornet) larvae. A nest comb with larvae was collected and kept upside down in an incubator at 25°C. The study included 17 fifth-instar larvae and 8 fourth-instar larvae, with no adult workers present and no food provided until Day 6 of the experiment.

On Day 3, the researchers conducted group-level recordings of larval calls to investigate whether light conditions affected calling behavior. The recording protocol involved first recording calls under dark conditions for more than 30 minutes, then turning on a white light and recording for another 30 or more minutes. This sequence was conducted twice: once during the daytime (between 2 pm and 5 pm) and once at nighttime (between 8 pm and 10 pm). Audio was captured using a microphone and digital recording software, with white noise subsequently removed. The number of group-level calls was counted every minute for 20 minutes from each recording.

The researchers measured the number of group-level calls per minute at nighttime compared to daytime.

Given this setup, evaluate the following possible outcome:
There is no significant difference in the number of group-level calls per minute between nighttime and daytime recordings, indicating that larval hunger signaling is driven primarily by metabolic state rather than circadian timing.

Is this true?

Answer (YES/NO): NO